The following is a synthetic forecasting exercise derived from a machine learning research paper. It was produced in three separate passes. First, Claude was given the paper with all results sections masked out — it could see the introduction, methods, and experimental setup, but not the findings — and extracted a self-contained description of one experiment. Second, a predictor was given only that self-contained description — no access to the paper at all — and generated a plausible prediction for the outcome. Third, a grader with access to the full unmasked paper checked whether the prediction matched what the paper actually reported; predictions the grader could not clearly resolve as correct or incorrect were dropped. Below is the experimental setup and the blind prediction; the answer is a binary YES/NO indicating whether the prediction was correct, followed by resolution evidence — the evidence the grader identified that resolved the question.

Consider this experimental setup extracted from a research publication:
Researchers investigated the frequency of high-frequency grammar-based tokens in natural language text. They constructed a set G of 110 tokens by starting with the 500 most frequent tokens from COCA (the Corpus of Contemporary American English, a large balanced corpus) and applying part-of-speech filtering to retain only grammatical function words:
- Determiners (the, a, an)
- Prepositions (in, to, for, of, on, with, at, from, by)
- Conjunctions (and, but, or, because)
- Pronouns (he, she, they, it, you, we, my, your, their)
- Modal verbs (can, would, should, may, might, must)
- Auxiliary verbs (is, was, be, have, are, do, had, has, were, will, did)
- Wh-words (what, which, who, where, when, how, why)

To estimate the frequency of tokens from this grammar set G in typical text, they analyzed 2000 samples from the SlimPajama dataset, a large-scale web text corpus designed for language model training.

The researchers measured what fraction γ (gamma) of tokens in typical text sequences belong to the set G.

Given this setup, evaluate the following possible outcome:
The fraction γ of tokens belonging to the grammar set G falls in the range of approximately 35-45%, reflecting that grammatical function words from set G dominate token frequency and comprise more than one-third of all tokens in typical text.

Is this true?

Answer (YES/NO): NO